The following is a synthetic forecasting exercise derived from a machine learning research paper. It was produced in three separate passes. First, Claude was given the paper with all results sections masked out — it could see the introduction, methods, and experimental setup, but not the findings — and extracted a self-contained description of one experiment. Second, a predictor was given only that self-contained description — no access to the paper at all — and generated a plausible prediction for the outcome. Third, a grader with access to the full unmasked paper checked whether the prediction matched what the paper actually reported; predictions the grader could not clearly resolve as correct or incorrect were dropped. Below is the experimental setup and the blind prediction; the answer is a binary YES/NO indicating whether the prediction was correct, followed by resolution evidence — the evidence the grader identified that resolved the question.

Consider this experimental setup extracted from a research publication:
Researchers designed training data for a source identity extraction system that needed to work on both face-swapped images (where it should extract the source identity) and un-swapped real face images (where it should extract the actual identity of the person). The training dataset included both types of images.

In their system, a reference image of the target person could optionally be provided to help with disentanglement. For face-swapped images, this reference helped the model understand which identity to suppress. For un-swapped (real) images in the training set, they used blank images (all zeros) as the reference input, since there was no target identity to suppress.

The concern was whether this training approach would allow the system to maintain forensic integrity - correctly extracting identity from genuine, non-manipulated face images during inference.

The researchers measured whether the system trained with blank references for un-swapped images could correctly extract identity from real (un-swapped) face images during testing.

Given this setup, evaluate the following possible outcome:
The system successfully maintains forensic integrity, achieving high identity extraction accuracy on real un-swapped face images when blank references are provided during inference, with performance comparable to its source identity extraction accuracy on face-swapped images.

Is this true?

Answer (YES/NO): YES